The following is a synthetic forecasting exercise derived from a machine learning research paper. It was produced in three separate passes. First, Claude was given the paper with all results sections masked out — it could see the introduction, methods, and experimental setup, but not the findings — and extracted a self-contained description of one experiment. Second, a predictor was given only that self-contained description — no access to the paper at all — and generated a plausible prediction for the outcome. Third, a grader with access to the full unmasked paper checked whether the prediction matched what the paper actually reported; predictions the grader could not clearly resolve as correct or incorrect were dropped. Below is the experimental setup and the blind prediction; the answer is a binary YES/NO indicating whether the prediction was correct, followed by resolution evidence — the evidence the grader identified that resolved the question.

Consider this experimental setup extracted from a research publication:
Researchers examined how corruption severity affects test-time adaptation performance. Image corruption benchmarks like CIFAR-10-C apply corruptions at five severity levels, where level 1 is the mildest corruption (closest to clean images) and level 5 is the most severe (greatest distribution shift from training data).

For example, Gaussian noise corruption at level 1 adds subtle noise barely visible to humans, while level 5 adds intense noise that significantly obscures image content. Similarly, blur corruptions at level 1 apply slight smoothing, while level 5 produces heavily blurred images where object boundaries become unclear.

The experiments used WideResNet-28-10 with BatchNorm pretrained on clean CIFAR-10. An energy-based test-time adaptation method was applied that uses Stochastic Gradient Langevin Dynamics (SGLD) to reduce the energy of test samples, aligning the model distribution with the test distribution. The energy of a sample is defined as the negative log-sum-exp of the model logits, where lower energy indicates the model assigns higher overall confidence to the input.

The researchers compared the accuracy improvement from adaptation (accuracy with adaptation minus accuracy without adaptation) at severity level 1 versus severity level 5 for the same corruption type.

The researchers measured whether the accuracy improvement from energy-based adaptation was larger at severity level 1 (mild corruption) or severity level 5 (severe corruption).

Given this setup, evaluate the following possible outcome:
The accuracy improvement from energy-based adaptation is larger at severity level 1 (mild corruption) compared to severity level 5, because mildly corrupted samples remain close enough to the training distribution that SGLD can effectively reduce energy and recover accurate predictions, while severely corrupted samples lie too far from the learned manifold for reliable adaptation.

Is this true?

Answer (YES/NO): NO